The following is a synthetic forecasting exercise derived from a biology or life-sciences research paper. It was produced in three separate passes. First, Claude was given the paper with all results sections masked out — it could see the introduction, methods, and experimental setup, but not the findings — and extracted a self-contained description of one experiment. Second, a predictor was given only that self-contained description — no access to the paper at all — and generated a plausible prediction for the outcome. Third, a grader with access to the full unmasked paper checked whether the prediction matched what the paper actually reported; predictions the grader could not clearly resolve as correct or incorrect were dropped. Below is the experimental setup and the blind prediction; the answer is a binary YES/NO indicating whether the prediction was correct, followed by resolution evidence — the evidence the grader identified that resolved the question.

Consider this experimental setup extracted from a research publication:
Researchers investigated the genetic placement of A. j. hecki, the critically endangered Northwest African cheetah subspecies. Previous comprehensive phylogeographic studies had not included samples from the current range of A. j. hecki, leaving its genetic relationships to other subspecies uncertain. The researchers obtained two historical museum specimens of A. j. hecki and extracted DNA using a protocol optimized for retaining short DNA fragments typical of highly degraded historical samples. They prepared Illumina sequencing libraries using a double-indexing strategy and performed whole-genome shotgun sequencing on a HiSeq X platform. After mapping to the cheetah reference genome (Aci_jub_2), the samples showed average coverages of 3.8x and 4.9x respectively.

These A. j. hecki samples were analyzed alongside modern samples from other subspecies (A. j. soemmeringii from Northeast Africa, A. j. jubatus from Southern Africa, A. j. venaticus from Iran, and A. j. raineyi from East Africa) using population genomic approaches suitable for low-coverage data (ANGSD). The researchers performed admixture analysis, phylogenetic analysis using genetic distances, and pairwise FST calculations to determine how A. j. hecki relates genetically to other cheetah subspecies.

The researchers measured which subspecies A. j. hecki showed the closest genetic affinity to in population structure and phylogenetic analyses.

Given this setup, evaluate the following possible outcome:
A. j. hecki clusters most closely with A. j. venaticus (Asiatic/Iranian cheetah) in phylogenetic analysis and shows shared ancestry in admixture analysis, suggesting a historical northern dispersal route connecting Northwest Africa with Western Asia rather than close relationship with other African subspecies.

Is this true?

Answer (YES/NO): NO